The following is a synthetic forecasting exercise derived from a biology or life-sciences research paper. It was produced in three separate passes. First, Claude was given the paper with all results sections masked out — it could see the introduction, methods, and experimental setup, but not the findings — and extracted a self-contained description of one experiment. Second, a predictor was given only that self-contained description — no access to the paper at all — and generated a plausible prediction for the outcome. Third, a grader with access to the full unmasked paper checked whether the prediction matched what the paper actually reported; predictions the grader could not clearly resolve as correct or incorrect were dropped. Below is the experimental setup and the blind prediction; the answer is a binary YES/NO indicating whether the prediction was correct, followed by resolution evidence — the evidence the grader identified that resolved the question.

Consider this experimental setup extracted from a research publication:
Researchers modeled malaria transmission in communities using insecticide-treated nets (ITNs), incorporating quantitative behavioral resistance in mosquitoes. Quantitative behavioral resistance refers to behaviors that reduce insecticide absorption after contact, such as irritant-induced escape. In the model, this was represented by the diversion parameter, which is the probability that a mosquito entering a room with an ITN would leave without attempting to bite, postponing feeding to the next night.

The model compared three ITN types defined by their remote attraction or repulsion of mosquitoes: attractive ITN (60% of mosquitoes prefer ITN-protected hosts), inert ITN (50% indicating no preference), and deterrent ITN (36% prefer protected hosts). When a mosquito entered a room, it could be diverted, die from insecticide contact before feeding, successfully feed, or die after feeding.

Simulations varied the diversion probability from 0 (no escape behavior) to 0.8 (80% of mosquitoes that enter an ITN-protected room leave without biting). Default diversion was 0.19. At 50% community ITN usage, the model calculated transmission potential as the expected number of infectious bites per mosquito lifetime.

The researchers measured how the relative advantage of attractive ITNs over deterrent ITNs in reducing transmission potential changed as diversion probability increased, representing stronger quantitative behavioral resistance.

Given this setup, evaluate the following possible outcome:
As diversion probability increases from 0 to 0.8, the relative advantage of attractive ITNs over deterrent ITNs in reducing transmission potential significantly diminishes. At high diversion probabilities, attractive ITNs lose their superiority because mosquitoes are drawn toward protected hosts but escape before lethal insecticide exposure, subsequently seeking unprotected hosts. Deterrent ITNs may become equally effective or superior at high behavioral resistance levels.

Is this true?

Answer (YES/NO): NO